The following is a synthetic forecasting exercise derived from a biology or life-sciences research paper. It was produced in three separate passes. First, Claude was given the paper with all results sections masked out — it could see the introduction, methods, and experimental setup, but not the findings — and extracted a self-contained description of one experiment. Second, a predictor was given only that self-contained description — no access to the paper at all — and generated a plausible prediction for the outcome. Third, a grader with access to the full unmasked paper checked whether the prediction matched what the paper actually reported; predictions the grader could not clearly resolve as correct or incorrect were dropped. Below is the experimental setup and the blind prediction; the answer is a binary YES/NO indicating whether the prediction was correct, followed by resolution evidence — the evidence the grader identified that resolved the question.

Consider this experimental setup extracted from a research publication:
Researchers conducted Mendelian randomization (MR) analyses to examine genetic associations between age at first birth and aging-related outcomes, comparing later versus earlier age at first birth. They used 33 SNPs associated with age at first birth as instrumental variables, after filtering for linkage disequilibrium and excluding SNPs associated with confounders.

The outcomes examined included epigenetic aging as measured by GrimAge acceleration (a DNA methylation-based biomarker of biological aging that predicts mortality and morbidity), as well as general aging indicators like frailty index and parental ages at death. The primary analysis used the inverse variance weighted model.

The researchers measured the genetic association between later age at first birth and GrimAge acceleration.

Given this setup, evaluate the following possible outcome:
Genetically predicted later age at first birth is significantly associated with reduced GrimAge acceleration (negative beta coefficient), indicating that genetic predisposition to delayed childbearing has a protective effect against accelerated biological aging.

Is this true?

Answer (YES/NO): NO